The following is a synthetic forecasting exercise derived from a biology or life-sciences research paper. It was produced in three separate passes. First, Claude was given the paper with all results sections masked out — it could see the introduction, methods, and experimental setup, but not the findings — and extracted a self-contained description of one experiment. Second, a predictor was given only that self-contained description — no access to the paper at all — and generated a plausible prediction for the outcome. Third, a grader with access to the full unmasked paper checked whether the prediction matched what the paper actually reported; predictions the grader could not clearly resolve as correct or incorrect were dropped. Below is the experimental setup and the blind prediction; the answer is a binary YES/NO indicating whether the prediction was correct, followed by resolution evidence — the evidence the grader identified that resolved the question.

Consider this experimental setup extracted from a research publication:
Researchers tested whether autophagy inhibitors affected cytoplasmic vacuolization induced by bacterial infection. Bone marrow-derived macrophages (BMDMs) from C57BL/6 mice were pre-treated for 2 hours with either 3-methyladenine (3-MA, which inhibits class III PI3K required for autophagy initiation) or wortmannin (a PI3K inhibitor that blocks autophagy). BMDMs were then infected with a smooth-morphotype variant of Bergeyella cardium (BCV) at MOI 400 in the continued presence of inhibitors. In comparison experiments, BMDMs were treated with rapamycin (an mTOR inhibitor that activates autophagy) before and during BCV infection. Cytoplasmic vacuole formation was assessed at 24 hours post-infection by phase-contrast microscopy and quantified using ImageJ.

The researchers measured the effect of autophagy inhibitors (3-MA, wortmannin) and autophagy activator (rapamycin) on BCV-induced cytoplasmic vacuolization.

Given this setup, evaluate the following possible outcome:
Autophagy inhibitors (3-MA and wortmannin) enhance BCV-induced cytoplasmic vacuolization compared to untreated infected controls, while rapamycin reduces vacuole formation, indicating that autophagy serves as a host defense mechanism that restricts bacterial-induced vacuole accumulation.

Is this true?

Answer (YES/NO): NO